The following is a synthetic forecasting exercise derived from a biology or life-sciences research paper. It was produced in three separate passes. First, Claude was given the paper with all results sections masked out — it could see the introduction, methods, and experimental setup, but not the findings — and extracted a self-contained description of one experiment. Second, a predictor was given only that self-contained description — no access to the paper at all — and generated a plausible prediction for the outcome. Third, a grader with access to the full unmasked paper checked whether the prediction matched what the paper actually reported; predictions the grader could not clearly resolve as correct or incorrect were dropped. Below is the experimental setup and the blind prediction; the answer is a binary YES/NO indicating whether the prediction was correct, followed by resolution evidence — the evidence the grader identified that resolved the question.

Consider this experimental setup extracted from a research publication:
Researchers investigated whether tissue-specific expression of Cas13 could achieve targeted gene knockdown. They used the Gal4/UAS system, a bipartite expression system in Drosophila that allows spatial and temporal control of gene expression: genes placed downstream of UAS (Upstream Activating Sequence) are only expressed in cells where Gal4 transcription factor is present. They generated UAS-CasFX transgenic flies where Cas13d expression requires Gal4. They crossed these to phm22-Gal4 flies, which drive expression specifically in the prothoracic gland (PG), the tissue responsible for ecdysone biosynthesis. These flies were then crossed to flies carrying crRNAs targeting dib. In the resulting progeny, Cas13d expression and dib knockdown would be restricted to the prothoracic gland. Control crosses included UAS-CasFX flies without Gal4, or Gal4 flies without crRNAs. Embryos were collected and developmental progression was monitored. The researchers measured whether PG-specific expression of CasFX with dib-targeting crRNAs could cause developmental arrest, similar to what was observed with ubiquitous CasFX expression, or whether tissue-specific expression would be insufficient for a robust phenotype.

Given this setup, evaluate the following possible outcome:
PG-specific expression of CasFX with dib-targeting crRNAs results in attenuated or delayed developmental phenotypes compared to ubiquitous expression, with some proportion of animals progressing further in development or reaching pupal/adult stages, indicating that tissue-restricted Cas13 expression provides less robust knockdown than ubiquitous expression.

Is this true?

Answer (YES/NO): NO